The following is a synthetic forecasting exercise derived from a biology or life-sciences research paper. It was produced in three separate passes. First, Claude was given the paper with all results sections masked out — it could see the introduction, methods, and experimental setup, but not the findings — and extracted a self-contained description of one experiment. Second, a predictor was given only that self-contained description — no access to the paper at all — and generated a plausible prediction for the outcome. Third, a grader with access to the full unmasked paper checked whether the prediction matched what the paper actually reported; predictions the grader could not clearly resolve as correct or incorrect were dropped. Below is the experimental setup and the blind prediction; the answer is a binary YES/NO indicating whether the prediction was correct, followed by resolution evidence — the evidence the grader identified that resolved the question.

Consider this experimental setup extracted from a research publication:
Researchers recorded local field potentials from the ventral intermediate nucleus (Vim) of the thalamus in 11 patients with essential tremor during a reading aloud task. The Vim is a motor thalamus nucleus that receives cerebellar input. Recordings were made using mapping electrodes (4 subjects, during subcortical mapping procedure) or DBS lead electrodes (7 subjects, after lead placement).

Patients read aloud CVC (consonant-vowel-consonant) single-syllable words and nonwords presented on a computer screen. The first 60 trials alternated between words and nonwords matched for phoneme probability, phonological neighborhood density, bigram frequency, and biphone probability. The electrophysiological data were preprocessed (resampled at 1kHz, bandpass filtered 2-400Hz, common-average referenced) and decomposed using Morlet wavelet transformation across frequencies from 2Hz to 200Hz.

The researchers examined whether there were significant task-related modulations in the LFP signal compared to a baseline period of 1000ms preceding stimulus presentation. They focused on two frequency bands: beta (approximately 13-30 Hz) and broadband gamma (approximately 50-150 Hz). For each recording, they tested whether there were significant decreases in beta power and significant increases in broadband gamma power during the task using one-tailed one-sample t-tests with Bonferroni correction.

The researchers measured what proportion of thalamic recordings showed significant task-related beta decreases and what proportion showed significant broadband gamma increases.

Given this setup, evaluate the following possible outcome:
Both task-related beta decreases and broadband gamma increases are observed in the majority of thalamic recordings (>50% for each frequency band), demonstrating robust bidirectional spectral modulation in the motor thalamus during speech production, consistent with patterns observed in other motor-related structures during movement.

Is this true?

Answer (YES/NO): YES